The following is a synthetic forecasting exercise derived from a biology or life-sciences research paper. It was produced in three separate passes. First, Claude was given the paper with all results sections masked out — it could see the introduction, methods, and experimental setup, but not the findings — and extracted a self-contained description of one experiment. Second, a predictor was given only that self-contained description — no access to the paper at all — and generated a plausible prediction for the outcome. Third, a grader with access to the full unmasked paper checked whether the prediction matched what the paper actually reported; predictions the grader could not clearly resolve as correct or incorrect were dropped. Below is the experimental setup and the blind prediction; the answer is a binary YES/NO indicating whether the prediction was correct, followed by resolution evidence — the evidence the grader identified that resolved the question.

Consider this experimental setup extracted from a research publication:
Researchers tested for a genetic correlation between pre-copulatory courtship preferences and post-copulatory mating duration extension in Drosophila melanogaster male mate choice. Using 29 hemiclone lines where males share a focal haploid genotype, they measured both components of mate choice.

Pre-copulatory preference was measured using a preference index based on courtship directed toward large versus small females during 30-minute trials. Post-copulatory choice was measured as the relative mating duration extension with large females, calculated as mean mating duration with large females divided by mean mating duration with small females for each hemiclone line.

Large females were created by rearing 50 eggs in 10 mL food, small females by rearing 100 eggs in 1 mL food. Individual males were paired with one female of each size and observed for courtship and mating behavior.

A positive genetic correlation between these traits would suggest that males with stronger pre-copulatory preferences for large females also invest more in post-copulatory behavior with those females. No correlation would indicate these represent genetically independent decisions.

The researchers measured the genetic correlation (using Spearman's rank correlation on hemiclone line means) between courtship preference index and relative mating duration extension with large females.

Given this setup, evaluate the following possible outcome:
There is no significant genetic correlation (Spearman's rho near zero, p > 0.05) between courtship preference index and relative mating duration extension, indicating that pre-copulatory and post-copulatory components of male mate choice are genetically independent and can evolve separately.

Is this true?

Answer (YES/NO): NO